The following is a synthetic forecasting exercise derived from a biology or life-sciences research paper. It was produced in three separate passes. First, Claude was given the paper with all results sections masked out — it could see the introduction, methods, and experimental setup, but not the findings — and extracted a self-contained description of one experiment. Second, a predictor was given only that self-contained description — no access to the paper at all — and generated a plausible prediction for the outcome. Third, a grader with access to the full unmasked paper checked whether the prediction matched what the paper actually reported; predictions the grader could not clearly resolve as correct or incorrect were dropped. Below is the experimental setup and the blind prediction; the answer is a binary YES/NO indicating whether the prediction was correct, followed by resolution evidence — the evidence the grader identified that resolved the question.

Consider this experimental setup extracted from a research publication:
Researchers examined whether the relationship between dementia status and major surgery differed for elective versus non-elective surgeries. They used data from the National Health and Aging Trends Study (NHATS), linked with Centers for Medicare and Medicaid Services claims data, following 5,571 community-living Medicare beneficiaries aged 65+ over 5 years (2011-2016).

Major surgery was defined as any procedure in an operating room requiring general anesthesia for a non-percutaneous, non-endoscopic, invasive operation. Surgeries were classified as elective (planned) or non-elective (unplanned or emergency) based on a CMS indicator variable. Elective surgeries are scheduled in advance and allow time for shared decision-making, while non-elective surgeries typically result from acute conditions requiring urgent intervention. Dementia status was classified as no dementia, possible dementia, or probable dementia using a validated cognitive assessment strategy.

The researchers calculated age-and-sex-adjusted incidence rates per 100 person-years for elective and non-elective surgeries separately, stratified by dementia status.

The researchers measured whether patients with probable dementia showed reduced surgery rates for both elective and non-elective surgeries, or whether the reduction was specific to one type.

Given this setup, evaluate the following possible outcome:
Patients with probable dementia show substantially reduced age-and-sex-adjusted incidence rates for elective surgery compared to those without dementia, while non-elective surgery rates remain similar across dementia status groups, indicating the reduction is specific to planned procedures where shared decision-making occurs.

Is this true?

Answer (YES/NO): NO